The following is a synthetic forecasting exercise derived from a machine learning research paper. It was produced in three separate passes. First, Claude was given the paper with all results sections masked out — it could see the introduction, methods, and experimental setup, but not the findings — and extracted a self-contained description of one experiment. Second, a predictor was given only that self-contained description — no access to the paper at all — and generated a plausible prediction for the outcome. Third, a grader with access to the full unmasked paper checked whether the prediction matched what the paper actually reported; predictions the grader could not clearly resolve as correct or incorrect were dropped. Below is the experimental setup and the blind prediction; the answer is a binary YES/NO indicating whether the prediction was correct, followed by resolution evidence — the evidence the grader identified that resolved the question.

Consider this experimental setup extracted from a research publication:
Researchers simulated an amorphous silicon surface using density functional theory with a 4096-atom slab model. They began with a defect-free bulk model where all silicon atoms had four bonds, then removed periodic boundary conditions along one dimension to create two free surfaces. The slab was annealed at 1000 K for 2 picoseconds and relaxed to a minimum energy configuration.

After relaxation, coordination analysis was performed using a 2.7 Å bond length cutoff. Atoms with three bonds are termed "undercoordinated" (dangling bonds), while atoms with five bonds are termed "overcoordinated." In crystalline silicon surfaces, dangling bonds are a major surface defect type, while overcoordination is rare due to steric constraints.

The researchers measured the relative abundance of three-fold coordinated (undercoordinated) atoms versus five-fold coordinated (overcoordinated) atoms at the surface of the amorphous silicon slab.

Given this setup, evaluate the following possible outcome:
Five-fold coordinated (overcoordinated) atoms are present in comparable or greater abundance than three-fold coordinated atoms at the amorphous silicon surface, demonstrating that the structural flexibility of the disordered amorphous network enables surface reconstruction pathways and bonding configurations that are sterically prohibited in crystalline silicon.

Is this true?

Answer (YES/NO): NO